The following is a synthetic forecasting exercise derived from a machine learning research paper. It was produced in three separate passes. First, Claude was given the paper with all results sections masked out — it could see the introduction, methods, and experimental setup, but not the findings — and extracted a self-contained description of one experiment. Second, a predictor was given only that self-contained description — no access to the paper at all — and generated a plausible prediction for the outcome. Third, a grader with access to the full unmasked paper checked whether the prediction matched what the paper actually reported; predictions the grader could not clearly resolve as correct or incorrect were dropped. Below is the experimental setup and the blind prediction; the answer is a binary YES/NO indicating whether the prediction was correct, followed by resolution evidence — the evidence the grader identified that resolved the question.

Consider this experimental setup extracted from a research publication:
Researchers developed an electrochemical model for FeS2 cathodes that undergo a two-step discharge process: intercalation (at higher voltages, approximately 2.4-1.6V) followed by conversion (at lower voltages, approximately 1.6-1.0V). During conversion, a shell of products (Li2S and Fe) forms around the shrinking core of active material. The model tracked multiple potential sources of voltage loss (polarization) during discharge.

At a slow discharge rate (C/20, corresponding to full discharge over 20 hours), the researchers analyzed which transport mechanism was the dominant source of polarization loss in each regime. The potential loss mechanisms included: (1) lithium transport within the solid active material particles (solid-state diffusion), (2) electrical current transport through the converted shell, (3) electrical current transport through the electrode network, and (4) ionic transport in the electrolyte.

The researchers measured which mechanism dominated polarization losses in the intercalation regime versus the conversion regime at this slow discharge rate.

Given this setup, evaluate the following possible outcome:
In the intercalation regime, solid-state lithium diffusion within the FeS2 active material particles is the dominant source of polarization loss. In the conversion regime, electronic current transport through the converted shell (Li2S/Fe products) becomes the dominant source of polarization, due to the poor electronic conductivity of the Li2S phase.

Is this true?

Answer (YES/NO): YES